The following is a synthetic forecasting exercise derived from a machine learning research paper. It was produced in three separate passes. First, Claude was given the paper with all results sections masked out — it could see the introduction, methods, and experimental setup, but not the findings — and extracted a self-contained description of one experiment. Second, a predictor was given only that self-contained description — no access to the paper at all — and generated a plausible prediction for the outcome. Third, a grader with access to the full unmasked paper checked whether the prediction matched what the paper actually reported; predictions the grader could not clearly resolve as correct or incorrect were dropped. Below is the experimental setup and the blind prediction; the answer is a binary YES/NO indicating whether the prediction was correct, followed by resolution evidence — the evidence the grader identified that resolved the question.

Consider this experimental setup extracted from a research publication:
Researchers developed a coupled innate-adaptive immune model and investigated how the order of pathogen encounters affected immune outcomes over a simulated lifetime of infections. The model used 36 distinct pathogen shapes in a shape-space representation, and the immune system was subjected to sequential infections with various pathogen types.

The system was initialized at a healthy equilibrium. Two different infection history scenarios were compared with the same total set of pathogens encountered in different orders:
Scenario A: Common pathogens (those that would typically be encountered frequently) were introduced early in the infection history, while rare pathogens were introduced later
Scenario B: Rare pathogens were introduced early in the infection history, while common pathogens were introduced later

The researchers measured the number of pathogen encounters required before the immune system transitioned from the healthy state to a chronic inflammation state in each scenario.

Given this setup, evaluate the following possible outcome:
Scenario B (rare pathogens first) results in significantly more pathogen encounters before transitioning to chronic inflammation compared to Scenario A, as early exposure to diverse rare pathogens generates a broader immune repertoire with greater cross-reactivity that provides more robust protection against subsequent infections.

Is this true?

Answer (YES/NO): NO